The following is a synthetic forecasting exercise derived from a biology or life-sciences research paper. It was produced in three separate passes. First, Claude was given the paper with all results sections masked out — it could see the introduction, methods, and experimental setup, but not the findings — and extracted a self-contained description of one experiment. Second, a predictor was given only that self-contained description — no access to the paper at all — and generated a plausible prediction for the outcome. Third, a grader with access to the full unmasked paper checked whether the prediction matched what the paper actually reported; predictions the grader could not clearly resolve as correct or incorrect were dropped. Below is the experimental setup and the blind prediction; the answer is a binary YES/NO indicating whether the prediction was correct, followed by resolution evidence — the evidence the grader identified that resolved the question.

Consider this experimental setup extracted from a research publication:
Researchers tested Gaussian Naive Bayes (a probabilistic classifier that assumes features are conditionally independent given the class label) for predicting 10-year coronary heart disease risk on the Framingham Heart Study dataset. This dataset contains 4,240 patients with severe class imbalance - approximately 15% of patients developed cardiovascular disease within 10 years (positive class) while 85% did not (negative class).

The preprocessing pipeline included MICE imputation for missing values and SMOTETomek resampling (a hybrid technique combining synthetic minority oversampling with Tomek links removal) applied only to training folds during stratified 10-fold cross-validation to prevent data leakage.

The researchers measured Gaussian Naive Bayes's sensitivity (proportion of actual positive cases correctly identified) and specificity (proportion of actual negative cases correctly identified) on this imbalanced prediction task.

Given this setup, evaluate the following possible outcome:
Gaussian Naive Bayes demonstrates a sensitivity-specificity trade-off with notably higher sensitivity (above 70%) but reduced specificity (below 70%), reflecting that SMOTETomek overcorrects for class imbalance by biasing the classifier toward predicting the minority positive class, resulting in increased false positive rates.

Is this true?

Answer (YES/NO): NO